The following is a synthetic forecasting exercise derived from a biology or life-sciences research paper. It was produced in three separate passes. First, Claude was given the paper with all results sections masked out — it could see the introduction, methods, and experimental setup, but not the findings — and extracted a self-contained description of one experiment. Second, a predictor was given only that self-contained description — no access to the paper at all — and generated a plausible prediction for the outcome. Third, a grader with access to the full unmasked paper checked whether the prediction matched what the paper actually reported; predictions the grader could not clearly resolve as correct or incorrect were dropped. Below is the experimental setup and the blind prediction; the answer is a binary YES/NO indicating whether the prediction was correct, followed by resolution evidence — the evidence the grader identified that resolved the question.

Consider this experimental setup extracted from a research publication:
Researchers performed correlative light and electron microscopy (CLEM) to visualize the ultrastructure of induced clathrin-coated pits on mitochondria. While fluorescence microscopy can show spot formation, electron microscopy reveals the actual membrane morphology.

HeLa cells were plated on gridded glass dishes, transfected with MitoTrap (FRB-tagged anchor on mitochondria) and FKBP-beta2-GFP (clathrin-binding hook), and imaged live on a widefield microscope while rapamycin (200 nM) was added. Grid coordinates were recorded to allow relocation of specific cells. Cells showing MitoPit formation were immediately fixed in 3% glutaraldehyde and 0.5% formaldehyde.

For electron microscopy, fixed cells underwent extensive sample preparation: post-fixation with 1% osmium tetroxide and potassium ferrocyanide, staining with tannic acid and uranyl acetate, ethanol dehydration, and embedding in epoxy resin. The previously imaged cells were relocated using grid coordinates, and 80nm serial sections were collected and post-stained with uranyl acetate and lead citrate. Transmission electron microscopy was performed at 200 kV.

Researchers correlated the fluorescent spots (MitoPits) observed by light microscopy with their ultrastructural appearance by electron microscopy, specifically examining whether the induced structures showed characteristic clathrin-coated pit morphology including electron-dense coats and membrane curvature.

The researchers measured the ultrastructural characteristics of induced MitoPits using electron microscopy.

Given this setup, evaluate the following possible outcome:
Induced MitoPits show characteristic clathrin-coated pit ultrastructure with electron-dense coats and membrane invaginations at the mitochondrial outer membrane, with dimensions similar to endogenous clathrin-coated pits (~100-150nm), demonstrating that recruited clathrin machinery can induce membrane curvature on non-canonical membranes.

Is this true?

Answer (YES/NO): YES